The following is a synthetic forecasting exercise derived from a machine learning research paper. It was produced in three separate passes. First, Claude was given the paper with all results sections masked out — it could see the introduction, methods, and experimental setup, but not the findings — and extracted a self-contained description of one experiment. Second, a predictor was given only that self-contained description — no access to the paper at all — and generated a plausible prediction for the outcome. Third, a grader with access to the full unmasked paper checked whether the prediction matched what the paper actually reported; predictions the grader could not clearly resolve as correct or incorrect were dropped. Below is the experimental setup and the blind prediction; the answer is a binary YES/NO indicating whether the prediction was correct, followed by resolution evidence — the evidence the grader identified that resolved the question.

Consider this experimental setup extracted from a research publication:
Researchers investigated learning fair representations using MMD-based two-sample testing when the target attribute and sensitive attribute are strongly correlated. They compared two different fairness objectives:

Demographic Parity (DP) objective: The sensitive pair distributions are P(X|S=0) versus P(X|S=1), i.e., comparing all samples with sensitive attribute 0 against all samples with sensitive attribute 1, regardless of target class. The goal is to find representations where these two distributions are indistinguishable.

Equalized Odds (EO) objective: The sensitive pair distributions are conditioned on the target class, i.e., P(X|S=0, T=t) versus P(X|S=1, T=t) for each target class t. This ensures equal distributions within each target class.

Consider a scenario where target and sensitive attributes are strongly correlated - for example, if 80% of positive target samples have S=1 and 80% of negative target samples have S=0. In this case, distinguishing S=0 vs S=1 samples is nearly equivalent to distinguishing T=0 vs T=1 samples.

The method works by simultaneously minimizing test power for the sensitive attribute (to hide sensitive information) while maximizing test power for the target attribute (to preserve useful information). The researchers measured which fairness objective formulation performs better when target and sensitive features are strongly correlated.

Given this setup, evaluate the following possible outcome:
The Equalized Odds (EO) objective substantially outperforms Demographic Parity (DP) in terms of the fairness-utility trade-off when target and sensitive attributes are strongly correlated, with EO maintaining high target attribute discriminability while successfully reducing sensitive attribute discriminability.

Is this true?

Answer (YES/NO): NO